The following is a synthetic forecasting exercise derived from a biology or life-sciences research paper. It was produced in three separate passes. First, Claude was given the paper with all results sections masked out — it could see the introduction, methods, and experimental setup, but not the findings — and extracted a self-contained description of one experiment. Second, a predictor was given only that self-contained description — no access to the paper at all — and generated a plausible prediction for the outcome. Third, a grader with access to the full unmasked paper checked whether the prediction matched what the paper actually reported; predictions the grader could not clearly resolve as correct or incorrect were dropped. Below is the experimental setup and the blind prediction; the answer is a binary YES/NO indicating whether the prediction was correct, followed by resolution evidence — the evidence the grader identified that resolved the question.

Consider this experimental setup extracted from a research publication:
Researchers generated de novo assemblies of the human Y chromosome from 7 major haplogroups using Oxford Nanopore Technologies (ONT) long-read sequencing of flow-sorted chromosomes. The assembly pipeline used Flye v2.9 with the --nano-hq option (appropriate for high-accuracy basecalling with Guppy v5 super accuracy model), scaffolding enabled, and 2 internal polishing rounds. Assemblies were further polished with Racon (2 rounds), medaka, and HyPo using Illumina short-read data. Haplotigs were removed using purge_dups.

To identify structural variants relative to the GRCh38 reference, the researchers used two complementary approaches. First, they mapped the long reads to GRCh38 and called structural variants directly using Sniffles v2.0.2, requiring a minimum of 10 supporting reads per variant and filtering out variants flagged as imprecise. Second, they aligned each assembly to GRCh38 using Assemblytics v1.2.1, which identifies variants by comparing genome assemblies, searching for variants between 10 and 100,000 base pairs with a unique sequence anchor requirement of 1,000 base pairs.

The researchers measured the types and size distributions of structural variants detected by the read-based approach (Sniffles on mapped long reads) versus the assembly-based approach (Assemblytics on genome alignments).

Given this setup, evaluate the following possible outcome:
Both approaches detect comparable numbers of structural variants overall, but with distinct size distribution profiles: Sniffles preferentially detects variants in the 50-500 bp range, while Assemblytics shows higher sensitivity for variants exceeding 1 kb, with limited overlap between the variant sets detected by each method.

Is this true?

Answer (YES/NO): NO